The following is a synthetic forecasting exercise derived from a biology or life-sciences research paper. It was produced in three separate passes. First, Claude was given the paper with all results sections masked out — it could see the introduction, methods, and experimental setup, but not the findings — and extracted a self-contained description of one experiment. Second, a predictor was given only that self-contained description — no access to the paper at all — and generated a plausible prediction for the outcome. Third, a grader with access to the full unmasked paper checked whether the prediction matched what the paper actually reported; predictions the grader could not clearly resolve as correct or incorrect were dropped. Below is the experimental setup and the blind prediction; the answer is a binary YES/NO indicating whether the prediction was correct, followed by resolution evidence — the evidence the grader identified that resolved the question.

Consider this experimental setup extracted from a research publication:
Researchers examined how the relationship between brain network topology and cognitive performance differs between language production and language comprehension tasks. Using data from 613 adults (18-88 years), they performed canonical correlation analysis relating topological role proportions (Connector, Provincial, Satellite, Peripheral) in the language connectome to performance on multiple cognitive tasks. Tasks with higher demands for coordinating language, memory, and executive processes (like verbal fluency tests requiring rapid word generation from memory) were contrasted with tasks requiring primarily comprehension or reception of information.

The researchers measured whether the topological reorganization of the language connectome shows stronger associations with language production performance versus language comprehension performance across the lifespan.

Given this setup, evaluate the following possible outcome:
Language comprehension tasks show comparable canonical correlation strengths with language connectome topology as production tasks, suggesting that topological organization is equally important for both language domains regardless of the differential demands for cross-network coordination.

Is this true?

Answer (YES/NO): NO